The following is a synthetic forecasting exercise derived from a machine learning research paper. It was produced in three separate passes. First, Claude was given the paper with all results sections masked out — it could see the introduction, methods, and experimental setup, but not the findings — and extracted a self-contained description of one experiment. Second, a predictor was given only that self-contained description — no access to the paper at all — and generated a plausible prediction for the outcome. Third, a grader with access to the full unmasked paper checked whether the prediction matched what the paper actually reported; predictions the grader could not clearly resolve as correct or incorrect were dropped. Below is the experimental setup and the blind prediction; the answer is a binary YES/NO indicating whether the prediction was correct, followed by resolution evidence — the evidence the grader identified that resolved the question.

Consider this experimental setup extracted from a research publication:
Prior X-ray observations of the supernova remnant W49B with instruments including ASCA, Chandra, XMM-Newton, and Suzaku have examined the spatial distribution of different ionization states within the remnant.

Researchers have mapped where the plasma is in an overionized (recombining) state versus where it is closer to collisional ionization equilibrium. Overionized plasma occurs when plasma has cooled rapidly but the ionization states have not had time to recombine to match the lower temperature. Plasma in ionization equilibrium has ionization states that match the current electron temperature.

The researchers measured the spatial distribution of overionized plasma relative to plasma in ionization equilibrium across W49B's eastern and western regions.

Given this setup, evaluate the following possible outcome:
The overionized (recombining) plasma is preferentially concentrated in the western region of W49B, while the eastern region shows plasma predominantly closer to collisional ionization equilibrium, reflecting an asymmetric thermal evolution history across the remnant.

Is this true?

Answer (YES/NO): NO